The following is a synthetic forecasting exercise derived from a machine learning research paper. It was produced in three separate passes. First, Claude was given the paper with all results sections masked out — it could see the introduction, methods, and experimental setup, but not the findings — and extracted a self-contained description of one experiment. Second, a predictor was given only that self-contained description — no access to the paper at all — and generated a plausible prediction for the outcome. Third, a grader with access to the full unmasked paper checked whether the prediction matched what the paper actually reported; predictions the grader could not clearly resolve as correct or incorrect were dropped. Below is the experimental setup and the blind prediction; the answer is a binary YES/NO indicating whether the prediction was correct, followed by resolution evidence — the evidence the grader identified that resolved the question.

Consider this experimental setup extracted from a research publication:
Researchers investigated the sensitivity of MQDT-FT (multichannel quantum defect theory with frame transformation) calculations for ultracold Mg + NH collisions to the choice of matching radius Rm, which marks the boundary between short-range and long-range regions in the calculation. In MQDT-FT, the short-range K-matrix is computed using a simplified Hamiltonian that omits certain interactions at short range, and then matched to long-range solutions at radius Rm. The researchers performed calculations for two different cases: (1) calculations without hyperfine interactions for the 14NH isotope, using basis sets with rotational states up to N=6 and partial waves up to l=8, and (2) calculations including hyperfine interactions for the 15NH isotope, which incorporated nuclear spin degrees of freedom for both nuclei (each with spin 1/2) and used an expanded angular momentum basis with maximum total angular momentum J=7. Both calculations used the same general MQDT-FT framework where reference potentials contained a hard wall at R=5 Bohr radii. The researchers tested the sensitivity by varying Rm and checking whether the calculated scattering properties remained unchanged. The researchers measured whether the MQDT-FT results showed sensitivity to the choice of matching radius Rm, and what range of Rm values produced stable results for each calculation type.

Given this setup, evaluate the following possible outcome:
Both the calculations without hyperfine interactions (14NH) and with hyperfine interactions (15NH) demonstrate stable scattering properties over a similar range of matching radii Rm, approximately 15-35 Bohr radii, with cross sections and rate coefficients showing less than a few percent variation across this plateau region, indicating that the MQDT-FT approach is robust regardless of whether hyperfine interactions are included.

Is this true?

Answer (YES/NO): NO